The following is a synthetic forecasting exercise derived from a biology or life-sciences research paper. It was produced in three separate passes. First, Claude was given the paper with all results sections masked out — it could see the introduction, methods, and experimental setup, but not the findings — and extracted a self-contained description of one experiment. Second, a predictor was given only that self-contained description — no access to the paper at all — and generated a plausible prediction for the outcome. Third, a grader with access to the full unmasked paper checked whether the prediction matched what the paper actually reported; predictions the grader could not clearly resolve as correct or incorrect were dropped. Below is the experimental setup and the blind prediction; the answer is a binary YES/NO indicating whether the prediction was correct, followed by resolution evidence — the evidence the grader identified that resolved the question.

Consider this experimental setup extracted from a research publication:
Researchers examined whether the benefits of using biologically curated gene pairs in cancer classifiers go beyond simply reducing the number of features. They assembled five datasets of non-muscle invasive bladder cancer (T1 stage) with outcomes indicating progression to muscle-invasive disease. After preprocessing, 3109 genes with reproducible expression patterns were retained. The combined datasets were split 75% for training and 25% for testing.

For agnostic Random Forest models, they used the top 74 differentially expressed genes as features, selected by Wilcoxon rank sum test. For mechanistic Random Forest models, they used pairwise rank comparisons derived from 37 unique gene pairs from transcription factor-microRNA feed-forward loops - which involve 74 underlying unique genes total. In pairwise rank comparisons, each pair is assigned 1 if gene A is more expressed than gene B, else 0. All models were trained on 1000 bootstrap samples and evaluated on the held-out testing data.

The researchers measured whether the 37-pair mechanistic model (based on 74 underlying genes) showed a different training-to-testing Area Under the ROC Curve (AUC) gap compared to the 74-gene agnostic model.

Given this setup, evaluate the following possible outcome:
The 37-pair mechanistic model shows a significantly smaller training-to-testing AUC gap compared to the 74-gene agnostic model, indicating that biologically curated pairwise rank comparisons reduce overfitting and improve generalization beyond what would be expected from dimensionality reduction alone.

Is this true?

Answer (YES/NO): YES